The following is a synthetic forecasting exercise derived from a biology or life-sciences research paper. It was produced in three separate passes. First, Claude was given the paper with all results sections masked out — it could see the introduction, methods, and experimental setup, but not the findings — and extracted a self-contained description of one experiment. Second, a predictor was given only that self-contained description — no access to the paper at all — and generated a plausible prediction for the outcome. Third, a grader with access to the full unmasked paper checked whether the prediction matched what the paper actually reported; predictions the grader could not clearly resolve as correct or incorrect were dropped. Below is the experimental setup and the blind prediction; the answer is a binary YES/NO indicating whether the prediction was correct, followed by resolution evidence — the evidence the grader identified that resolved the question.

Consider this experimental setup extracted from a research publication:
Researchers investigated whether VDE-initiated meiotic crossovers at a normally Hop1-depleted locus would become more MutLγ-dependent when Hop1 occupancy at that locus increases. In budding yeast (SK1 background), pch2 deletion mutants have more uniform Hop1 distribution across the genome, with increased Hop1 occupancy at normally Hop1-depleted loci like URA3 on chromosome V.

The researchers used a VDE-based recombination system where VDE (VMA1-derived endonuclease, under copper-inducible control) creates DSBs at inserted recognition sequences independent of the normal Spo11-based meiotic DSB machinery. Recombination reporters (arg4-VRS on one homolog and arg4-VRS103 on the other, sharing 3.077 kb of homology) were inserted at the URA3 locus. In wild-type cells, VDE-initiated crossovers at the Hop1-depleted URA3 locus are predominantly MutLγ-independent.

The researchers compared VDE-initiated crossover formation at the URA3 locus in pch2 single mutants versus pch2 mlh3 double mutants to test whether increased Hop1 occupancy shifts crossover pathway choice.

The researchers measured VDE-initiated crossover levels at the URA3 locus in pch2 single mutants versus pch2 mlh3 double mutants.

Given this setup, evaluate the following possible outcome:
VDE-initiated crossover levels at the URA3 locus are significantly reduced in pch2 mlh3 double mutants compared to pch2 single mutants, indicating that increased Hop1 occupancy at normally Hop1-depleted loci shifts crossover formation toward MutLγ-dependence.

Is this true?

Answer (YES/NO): YES